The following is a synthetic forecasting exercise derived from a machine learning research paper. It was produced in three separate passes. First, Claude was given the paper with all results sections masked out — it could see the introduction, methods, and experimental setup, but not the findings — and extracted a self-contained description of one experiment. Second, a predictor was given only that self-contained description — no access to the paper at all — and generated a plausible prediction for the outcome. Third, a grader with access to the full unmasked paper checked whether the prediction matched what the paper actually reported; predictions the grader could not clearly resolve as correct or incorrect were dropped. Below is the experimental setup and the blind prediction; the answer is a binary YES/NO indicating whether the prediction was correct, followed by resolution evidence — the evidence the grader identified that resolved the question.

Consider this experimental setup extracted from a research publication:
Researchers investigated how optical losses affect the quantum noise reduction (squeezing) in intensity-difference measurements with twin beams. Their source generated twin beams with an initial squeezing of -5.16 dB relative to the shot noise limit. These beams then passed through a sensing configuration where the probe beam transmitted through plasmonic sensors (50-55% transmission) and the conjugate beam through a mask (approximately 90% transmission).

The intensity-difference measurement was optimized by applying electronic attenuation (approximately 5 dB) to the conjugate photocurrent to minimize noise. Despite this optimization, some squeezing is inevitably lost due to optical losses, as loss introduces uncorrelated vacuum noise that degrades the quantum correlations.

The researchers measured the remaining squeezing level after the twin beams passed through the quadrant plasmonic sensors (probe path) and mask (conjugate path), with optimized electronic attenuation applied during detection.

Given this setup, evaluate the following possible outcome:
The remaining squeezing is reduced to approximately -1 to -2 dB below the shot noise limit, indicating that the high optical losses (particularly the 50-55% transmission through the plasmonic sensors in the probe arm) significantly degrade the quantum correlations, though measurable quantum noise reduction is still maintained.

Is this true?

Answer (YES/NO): YES